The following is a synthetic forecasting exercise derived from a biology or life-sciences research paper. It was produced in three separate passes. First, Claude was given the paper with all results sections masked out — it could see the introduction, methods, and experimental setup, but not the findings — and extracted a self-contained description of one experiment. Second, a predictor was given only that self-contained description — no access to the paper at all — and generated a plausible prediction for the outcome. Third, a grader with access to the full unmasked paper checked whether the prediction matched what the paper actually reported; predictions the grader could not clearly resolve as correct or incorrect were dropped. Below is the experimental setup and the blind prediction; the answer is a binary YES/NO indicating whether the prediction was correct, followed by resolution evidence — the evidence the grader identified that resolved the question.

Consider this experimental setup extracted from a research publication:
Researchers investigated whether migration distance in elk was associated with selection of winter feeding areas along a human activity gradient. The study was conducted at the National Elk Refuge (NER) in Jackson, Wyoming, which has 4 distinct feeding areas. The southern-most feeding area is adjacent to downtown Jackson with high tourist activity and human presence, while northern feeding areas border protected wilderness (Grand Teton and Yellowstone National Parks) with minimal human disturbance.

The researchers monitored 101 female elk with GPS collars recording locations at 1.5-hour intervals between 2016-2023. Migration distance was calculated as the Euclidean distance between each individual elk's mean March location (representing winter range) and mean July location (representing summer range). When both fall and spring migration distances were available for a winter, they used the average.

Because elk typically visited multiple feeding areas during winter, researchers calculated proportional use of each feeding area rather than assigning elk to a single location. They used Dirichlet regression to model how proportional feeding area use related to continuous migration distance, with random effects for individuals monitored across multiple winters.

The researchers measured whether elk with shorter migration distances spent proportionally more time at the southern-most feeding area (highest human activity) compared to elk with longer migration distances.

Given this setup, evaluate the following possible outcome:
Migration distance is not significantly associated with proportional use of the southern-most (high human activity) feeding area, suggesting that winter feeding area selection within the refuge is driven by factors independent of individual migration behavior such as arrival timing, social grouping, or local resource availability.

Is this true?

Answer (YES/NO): NO